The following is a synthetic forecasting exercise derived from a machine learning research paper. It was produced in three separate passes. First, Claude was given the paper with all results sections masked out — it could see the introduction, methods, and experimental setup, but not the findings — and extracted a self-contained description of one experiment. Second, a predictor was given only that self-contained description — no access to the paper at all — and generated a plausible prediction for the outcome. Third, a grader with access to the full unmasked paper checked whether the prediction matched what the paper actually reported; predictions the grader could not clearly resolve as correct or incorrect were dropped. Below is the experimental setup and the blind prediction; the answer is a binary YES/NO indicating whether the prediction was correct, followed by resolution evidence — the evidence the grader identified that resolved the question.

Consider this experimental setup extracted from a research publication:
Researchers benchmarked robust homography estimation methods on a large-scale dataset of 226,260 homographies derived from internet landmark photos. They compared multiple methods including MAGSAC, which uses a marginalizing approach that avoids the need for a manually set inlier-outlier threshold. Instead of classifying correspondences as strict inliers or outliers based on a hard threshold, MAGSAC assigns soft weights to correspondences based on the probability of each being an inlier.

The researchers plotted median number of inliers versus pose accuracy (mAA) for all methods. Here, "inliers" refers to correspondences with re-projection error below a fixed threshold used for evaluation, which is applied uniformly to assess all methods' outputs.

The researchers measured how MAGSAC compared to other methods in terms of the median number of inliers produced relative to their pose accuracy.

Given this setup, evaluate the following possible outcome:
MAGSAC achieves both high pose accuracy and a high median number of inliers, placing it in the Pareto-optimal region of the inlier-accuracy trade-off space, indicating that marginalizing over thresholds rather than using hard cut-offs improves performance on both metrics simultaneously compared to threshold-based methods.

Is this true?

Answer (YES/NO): NO